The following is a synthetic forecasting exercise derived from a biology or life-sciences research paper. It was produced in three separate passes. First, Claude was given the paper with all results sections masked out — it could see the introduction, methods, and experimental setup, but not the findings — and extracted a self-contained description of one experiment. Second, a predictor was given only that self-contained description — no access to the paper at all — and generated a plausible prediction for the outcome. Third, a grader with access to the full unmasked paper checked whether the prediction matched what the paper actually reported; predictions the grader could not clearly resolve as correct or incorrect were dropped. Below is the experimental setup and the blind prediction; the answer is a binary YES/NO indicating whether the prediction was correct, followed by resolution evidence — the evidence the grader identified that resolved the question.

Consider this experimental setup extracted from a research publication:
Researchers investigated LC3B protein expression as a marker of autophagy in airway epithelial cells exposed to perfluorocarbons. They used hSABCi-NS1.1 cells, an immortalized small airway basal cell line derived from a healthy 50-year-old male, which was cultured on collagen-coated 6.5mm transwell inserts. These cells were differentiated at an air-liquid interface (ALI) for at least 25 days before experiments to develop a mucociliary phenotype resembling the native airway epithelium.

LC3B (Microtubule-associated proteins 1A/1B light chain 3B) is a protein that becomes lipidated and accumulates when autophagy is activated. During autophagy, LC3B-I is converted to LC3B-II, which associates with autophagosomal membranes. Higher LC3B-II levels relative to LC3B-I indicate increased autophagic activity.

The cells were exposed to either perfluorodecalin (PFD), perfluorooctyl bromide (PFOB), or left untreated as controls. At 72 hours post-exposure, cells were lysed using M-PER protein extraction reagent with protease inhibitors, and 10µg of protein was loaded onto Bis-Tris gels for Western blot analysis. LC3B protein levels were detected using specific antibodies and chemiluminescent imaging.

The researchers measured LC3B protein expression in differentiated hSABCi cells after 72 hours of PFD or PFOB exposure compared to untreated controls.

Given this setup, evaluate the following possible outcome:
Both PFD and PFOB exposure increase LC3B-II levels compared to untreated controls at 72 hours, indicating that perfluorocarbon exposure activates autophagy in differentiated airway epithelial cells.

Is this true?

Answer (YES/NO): NO